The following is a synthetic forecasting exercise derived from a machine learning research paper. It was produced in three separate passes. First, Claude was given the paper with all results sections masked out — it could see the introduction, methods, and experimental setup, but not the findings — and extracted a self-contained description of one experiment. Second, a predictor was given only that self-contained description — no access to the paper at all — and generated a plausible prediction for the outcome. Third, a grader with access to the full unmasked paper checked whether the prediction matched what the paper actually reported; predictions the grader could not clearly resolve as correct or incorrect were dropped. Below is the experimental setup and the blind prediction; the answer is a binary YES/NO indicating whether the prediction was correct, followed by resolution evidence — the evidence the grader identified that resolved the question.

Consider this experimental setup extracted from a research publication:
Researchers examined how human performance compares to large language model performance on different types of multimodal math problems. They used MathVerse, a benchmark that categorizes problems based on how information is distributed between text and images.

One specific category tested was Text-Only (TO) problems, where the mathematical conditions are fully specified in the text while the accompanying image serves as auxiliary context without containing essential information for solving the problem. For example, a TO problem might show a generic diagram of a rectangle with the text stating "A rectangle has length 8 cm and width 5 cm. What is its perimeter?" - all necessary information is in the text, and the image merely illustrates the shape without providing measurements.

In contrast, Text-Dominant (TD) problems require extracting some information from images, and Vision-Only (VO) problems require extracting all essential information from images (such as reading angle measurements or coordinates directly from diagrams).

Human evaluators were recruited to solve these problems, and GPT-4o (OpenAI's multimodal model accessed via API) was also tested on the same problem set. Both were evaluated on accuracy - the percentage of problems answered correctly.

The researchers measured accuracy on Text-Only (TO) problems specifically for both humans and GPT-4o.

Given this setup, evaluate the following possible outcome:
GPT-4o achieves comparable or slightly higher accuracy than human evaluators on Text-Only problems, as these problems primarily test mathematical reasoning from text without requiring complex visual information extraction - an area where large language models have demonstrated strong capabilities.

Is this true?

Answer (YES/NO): NO